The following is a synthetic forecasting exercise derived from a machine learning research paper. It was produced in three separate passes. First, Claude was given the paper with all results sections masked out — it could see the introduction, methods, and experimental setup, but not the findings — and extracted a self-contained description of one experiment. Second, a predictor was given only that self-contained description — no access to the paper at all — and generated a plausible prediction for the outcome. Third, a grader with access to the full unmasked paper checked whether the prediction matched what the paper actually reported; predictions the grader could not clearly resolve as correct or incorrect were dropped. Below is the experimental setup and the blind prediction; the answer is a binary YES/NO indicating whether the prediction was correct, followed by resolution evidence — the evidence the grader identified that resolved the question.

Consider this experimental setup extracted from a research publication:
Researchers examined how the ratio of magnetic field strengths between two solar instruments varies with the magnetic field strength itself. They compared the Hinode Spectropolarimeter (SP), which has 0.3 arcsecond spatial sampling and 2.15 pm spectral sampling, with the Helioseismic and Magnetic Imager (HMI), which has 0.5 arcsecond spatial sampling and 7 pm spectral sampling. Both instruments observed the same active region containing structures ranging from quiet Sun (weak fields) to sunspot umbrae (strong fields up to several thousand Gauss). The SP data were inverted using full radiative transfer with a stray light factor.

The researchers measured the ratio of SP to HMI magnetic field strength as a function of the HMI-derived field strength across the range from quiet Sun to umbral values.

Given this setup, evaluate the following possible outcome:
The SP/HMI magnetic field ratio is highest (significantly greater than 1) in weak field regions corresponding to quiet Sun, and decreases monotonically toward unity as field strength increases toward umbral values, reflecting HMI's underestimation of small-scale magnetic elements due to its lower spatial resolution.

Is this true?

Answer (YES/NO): YES